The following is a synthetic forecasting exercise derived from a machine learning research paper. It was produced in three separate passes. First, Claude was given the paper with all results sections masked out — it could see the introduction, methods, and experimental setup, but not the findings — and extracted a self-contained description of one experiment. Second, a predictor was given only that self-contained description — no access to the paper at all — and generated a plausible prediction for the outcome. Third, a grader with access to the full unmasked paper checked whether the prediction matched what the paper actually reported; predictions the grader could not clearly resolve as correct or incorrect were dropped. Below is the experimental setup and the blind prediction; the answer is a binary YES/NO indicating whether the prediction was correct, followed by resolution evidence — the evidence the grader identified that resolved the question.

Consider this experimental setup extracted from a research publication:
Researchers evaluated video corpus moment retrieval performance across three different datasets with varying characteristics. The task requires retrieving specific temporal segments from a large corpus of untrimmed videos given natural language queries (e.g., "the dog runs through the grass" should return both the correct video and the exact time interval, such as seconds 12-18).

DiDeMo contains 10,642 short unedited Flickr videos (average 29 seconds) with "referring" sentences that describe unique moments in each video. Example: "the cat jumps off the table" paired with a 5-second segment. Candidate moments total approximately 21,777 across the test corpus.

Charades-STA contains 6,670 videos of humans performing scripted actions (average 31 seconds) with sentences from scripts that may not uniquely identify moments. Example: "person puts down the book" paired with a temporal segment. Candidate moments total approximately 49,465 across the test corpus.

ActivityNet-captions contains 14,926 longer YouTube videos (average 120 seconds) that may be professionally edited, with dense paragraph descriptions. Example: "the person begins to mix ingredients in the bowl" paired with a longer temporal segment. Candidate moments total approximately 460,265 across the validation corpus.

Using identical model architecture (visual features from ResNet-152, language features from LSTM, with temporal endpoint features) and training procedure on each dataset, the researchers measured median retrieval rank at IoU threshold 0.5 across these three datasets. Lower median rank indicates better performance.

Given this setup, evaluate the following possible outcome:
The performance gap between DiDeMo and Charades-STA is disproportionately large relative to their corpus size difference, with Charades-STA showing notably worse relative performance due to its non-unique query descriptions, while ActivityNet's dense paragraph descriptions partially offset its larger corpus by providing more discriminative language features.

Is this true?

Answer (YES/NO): YES